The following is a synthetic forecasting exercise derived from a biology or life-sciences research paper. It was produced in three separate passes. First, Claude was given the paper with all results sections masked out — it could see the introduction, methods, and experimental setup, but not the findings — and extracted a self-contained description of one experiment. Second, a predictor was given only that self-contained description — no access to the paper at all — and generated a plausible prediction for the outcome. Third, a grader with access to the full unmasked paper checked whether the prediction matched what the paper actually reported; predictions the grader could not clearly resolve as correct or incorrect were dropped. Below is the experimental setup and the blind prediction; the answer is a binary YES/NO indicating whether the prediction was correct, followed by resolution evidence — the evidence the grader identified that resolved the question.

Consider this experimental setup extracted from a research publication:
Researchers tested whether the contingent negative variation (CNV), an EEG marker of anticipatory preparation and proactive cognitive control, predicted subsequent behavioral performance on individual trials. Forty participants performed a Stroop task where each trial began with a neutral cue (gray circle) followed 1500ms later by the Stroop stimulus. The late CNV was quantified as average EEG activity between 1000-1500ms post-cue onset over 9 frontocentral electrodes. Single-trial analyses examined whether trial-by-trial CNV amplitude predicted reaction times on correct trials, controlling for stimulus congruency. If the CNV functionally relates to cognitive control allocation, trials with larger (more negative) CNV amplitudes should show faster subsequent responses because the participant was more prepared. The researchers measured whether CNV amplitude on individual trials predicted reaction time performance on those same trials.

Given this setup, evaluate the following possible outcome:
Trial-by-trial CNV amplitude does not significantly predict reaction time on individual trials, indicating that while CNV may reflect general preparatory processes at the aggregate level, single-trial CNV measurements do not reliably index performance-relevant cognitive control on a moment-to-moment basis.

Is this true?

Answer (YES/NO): NO